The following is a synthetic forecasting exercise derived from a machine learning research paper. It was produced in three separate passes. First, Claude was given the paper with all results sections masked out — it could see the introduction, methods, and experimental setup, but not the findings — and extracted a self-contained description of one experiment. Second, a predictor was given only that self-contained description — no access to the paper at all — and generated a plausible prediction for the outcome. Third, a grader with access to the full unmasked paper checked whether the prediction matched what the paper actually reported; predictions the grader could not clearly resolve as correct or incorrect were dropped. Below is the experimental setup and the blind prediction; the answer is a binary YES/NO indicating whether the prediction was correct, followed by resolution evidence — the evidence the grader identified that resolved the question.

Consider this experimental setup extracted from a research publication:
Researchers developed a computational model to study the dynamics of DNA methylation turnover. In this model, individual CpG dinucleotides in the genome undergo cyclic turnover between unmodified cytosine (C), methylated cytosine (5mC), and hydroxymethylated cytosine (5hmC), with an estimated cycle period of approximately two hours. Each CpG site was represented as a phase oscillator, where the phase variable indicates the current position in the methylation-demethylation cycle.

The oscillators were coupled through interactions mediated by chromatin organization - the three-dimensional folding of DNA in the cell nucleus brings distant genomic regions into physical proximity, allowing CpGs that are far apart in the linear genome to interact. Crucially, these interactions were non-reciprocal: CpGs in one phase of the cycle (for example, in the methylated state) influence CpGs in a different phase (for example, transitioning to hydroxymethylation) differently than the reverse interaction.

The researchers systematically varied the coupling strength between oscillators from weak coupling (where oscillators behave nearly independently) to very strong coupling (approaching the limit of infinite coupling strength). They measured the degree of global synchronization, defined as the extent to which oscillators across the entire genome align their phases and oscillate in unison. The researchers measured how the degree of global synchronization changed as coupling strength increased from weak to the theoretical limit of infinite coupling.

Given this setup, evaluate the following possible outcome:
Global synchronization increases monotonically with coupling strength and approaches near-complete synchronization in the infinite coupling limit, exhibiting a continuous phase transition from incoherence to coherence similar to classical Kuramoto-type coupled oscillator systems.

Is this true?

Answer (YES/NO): NO